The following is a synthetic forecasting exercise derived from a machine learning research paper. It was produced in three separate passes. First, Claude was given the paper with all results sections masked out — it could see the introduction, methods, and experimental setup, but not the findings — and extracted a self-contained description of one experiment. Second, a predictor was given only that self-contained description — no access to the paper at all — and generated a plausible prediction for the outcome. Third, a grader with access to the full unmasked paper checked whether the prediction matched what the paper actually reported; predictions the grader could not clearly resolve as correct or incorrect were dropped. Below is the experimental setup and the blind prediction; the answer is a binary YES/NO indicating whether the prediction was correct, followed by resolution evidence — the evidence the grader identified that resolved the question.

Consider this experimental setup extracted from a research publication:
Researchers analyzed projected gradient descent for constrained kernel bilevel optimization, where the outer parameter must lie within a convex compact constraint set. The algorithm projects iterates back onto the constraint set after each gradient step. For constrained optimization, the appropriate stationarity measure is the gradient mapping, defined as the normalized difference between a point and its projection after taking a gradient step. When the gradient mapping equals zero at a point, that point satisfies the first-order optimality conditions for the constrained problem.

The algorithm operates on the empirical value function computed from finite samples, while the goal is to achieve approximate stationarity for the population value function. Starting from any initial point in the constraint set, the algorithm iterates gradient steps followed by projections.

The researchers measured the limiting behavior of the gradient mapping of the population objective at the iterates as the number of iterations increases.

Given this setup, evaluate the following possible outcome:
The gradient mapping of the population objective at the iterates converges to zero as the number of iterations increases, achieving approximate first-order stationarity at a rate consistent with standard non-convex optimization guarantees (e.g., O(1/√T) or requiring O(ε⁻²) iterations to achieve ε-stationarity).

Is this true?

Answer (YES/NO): NO